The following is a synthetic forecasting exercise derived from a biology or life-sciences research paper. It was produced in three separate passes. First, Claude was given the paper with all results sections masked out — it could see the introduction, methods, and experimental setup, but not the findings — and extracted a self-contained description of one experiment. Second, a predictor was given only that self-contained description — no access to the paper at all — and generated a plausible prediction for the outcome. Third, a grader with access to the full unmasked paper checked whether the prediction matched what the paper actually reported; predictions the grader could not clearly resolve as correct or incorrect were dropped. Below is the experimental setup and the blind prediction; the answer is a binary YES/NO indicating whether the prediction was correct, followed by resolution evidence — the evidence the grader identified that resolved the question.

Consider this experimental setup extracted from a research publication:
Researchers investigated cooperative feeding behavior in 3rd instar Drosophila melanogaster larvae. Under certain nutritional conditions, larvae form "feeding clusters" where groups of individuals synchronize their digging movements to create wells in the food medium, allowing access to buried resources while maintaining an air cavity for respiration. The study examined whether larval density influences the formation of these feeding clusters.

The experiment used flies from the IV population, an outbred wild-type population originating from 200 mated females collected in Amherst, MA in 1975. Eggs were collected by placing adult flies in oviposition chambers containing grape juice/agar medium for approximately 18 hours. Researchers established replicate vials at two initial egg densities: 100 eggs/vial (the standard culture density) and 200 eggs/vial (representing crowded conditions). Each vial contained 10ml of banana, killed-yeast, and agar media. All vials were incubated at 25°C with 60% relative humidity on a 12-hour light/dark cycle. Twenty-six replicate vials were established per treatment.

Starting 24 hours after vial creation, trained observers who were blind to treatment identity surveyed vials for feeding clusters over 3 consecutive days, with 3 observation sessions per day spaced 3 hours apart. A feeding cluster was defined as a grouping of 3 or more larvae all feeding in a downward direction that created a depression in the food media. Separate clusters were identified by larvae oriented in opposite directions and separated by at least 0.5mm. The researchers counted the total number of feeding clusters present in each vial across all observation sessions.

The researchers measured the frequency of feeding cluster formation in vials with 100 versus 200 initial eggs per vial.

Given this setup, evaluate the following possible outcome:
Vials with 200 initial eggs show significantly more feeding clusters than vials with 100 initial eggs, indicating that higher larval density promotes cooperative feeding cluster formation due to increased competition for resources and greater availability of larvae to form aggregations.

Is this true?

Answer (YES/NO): YES